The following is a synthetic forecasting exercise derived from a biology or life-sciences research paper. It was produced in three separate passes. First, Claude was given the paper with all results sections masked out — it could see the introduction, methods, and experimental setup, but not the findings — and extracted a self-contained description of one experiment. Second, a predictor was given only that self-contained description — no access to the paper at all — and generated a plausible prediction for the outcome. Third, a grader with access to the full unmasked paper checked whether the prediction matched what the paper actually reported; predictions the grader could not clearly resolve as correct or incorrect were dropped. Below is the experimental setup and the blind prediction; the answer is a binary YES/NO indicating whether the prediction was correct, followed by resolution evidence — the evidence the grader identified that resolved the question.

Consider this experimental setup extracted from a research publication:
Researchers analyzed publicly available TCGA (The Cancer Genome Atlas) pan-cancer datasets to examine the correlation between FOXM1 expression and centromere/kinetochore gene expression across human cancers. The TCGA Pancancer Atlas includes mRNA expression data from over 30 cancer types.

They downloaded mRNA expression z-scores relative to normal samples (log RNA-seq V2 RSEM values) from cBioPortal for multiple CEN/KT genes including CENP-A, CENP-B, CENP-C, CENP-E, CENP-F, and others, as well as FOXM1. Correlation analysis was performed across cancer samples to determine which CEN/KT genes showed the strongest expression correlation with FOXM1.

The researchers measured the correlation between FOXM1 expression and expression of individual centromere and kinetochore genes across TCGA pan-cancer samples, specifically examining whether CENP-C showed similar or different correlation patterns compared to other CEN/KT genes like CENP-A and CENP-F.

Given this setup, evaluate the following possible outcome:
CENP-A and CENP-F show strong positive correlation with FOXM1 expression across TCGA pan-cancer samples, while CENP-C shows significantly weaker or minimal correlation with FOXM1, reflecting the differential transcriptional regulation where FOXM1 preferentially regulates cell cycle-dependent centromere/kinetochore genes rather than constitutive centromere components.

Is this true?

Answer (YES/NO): YES